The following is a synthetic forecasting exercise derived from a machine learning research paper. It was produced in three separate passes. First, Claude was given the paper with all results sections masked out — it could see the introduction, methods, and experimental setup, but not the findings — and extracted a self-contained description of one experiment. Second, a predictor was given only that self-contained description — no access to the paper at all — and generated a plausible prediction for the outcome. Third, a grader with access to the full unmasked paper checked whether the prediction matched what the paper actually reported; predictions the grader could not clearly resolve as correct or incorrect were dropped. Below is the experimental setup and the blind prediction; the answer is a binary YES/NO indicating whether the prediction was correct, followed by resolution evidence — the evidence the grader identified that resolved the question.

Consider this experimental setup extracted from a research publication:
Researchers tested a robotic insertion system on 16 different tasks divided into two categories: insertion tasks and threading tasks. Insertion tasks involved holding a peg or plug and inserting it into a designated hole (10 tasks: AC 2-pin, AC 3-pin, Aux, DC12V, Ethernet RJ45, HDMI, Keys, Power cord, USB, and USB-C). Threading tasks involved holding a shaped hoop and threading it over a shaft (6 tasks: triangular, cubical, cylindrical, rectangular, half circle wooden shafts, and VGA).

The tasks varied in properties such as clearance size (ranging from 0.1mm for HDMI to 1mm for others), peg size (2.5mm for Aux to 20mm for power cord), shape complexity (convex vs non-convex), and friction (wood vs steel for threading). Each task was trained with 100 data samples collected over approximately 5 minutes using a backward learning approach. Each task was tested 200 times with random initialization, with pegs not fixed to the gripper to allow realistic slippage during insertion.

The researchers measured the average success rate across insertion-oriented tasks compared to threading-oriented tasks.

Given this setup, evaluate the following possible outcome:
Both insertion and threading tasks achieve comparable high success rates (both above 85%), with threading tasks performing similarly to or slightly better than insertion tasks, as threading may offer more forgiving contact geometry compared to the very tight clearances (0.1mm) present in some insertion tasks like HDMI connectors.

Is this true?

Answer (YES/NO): YES